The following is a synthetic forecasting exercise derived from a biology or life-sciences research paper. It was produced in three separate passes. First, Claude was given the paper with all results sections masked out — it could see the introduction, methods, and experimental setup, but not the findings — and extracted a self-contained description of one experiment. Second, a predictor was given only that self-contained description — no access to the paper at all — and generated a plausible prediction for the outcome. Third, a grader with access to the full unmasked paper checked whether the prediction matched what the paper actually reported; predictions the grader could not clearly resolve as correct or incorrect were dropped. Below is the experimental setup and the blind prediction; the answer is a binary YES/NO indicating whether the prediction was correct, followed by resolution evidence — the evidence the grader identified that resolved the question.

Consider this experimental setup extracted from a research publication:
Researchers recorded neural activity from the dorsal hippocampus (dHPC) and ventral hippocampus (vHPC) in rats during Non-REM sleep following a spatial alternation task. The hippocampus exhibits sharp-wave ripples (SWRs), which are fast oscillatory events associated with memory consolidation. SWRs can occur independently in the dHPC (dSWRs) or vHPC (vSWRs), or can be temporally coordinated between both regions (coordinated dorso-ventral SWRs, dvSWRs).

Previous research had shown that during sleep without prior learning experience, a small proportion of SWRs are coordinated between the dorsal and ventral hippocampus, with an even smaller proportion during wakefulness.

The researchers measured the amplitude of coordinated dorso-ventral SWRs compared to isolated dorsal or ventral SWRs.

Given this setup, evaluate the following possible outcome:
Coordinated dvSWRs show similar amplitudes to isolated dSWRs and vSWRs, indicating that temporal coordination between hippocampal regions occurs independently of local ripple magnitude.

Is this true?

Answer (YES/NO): NO